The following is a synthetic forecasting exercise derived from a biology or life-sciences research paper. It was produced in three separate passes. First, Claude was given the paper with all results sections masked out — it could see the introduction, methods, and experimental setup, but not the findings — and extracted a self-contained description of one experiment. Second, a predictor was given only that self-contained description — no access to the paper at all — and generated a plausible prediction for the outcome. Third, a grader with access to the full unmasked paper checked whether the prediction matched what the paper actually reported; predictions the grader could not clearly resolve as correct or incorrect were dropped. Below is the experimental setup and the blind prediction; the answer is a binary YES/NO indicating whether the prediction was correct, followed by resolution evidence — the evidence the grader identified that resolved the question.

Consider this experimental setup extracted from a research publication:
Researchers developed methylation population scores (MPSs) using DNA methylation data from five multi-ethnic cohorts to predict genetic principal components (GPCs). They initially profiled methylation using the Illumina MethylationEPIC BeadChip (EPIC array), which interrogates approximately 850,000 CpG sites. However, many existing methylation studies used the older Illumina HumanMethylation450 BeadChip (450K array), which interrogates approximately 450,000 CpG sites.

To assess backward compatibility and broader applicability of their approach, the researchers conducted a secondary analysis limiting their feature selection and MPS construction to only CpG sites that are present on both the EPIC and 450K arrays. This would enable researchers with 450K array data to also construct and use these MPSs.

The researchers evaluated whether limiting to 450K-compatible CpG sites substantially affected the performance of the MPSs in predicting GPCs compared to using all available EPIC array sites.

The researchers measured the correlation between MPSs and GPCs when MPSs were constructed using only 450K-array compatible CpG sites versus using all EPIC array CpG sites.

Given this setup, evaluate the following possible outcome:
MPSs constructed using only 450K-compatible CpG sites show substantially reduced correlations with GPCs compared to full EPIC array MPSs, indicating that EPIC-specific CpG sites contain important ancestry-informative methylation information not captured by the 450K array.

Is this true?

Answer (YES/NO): NO